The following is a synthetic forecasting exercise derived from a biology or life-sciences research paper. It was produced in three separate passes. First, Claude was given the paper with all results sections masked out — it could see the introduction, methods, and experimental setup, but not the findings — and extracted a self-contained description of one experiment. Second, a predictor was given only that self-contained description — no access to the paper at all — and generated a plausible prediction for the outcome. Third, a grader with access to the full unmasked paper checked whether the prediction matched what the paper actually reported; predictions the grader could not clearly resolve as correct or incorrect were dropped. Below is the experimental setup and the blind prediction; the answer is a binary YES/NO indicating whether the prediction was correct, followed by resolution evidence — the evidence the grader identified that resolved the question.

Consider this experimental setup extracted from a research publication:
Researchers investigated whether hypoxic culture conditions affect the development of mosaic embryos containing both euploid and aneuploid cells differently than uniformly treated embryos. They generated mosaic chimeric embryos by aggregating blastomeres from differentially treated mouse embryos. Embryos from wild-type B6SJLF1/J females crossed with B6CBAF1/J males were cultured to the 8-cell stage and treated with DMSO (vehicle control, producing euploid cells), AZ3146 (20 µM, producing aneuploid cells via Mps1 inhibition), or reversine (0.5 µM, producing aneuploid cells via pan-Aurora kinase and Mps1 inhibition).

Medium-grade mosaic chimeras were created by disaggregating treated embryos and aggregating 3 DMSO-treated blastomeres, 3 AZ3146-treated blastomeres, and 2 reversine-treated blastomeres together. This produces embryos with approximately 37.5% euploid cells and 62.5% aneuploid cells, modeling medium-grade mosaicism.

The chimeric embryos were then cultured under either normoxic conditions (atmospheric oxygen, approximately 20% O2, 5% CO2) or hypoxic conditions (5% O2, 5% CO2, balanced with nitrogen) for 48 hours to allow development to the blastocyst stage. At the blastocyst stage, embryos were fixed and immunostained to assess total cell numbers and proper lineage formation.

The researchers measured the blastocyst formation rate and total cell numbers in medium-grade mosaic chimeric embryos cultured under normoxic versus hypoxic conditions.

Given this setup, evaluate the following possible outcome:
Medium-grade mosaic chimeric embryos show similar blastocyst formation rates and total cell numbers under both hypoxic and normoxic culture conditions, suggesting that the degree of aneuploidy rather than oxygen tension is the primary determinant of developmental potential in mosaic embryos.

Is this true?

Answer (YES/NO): NO